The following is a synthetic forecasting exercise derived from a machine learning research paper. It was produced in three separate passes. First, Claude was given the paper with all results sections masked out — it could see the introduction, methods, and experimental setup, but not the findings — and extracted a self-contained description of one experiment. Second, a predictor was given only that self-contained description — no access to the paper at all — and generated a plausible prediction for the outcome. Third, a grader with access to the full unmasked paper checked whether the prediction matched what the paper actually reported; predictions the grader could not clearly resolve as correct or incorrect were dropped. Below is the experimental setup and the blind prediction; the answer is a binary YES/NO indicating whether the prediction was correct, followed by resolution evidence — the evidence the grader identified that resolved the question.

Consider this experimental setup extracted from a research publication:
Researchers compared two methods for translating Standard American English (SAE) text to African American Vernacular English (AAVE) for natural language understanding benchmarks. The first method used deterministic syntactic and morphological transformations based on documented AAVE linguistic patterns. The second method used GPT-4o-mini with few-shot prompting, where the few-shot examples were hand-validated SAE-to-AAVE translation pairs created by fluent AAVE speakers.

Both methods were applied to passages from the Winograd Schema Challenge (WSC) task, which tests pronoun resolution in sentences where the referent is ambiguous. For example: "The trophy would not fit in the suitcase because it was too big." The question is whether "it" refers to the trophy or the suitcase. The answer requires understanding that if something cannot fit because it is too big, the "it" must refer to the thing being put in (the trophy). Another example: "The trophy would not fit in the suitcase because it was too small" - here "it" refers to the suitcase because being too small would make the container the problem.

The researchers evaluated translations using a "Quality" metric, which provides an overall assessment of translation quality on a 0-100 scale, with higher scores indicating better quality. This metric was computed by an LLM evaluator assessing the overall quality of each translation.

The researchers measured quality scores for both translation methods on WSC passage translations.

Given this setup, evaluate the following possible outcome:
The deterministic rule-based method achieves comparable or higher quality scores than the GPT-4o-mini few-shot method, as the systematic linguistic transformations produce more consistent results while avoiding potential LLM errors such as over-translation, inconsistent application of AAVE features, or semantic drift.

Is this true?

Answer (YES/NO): YES